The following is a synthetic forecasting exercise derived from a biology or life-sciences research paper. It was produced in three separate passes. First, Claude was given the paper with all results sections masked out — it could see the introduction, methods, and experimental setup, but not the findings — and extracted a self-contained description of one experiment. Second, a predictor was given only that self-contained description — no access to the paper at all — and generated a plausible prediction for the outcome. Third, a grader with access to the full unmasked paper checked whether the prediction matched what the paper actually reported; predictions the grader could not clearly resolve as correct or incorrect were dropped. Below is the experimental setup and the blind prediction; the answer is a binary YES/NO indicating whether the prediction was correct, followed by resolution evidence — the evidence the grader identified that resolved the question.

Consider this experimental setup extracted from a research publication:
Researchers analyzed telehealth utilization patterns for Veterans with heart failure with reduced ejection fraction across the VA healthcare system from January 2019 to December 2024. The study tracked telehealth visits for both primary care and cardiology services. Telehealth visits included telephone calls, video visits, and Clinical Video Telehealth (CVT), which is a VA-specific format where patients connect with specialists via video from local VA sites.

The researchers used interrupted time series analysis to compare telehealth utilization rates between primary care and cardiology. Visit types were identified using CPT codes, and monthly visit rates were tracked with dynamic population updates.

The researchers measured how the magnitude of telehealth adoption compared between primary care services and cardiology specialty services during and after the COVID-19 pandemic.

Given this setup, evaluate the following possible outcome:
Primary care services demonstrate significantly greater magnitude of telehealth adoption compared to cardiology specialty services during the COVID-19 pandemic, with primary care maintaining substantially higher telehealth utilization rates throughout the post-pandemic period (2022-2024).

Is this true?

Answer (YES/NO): YES